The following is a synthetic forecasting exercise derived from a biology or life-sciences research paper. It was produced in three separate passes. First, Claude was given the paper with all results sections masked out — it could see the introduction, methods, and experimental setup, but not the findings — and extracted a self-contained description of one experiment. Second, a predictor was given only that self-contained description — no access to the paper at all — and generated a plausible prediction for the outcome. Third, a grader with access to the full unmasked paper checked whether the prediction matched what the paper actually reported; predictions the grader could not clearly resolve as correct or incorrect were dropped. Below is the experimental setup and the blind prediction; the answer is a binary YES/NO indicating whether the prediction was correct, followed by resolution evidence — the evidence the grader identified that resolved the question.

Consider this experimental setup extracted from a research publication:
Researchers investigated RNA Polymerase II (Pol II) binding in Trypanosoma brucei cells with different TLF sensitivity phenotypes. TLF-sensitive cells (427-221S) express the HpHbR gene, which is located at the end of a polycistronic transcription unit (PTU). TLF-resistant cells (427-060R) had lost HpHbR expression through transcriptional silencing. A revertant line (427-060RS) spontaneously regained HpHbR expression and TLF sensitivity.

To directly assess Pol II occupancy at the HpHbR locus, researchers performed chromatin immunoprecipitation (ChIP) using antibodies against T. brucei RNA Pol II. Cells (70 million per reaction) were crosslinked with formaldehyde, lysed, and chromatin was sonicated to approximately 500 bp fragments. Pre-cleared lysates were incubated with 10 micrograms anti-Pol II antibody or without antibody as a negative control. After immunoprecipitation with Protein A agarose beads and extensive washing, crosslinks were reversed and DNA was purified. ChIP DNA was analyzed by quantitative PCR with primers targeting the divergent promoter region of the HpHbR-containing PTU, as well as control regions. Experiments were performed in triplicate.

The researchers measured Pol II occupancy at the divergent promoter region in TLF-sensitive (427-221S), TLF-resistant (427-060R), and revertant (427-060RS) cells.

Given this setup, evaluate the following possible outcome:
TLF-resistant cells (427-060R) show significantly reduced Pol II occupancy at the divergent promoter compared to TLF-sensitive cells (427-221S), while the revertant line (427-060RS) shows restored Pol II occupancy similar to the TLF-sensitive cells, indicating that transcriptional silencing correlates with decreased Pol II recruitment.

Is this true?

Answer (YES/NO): NO